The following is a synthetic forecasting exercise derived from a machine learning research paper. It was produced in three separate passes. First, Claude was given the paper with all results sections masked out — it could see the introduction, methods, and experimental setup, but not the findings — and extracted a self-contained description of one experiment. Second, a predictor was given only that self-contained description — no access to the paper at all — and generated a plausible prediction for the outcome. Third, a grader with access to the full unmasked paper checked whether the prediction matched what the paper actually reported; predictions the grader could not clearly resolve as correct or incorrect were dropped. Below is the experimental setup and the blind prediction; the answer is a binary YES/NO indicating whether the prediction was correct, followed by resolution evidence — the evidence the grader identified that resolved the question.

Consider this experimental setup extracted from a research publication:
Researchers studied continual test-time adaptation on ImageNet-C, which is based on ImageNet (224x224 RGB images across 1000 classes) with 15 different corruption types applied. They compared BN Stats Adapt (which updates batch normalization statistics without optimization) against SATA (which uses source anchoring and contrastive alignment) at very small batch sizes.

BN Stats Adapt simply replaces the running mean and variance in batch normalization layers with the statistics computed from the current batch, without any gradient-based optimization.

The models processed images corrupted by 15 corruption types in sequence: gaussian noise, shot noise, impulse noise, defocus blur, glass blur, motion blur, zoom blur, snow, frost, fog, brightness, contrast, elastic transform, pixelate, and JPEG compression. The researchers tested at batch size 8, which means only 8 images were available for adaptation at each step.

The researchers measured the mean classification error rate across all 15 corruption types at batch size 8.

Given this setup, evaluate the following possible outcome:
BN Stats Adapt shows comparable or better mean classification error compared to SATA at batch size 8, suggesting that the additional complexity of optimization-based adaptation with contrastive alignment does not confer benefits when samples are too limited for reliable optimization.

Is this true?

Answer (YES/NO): YES